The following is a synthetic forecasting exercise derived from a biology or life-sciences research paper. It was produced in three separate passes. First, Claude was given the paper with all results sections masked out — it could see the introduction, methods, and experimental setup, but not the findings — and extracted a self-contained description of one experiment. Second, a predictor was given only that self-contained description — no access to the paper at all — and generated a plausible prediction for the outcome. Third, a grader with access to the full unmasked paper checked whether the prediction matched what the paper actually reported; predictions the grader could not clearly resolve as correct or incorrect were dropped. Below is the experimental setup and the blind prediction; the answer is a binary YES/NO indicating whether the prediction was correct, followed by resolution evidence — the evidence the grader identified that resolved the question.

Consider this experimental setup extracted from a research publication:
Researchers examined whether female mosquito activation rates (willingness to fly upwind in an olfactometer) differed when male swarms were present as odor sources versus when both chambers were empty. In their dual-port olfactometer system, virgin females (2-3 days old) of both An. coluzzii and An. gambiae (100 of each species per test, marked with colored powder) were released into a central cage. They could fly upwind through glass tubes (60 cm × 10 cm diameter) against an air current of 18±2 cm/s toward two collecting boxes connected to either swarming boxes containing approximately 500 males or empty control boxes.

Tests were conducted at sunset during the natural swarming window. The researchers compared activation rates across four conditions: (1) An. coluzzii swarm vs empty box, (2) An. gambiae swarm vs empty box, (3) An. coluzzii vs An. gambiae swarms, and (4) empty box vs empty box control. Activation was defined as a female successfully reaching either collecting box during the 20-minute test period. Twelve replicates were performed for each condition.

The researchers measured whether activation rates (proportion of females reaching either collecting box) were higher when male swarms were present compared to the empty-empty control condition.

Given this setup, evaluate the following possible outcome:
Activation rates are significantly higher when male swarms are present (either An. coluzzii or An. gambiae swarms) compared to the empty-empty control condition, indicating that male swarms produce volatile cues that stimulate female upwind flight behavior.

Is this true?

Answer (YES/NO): NO